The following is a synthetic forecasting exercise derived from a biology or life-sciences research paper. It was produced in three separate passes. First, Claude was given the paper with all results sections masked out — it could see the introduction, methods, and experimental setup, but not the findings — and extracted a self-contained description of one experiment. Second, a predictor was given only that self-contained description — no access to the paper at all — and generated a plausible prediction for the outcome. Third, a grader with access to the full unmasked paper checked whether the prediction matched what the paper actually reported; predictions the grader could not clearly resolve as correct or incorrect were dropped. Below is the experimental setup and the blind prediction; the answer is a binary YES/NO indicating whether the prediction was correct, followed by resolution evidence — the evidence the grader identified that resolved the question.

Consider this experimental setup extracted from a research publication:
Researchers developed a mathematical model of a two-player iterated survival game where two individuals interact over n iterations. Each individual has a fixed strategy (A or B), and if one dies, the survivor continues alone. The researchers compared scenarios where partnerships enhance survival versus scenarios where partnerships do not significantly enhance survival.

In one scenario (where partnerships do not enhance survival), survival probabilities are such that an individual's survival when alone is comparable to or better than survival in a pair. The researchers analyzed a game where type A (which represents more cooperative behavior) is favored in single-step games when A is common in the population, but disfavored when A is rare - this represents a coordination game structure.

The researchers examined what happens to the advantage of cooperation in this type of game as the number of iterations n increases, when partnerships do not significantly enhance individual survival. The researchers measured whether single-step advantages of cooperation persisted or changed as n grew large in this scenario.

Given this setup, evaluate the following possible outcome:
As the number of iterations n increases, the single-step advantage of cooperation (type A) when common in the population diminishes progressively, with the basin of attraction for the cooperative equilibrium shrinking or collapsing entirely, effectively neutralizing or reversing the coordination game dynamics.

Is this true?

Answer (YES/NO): YES